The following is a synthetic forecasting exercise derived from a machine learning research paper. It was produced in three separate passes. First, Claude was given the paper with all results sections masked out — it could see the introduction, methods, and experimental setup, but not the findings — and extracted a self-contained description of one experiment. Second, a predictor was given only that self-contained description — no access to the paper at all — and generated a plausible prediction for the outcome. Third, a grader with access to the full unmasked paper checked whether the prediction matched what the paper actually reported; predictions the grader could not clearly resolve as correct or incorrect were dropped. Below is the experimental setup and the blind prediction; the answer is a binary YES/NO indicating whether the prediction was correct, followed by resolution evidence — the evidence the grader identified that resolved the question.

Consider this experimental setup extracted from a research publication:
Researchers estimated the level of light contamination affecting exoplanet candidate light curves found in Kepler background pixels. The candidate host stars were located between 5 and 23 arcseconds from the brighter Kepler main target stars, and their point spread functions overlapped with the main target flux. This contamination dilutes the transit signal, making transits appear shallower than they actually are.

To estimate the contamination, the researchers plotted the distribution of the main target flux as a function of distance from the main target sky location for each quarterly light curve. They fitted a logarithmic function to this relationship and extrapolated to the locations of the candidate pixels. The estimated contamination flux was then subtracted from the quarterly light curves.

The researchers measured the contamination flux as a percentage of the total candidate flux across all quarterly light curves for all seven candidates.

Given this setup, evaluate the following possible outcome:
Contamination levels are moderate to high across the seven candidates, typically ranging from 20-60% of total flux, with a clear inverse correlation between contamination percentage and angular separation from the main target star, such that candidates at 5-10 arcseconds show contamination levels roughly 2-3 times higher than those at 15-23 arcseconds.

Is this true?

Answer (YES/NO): NO